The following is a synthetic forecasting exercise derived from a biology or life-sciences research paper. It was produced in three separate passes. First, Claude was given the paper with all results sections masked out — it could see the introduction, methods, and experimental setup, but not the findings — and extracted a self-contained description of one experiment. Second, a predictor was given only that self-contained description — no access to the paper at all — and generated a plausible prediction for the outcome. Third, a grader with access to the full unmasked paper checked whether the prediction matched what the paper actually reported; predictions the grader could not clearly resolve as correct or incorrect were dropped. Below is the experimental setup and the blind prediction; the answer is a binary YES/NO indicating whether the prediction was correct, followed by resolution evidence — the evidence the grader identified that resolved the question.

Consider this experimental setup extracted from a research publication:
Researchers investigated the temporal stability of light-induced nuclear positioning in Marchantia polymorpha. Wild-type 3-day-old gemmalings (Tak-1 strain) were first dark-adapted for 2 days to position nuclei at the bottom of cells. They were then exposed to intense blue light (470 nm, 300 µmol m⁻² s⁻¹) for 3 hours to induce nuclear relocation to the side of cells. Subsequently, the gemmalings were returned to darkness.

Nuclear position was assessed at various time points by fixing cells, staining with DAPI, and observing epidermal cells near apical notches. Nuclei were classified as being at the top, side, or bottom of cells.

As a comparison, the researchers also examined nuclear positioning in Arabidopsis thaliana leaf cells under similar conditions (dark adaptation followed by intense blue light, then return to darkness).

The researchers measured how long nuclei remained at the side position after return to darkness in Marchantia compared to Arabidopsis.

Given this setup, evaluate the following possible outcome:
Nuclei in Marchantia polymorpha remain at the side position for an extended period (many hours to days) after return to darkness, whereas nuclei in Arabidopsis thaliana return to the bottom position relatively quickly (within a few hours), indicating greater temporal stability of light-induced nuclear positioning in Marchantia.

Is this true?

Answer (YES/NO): NO